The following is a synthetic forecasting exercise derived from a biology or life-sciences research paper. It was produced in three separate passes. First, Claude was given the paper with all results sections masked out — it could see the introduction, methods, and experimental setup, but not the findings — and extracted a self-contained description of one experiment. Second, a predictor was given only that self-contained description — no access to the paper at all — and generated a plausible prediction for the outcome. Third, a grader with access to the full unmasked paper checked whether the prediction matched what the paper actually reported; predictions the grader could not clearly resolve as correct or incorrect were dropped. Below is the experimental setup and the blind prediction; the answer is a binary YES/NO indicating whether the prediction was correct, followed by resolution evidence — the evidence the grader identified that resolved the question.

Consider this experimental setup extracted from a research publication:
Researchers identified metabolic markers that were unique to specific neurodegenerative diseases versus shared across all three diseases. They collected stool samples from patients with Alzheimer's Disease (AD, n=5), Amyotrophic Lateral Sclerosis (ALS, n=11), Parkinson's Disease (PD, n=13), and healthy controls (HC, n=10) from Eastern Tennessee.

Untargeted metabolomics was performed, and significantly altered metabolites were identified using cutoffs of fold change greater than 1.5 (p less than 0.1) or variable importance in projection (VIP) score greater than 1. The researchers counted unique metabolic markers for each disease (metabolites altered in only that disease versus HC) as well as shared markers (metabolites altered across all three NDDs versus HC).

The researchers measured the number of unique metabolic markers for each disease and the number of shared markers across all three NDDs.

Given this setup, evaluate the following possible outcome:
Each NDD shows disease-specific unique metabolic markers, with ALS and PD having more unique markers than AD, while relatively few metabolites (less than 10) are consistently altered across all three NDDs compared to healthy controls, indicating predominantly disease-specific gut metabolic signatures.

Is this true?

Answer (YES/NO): NO